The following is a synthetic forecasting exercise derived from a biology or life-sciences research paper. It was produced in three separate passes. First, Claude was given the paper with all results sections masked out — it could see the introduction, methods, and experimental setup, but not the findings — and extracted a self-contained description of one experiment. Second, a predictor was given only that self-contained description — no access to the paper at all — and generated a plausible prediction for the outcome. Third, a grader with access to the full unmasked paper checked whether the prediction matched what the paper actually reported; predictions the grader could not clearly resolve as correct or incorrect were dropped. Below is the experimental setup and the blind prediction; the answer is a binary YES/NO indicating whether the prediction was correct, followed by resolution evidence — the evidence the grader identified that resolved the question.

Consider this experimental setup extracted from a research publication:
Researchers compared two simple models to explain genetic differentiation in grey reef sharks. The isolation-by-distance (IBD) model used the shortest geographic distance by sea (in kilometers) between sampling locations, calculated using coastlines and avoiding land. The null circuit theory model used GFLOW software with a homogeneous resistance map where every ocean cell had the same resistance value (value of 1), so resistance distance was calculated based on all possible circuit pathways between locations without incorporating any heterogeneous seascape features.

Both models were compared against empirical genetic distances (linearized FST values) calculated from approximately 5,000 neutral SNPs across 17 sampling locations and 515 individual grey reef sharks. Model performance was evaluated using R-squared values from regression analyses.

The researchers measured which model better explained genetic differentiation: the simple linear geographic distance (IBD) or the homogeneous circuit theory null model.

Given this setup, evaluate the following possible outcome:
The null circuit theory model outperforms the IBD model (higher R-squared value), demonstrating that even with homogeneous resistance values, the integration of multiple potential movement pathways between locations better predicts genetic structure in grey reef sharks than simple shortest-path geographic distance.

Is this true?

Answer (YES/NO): NO